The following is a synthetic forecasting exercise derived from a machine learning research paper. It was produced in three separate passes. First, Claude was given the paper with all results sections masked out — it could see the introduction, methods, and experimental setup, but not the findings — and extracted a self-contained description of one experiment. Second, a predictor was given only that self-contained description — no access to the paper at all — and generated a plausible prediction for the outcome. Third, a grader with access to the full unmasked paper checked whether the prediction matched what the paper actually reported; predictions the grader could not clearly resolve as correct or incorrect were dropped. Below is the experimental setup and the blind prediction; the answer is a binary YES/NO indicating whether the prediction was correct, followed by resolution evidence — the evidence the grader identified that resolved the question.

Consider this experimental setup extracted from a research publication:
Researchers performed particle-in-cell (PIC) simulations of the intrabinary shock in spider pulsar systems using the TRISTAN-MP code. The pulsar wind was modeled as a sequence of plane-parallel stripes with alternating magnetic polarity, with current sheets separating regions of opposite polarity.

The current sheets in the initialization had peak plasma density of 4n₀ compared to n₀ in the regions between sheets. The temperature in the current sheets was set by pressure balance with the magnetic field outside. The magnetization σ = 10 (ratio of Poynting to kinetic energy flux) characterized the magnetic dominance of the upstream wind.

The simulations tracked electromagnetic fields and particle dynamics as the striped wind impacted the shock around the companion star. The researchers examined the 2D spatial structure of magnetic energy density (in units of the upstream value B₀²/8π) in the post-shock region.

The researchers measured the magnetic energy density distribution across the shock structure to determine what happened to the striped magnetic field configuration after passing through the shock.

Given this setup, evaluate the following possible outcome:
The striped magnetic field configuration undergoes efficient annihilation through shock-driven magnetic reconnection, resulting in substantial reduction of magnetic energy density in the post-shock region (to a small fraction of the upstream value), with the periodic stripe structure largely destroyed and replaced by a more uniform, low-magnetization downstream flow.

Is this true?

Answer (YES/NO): NO